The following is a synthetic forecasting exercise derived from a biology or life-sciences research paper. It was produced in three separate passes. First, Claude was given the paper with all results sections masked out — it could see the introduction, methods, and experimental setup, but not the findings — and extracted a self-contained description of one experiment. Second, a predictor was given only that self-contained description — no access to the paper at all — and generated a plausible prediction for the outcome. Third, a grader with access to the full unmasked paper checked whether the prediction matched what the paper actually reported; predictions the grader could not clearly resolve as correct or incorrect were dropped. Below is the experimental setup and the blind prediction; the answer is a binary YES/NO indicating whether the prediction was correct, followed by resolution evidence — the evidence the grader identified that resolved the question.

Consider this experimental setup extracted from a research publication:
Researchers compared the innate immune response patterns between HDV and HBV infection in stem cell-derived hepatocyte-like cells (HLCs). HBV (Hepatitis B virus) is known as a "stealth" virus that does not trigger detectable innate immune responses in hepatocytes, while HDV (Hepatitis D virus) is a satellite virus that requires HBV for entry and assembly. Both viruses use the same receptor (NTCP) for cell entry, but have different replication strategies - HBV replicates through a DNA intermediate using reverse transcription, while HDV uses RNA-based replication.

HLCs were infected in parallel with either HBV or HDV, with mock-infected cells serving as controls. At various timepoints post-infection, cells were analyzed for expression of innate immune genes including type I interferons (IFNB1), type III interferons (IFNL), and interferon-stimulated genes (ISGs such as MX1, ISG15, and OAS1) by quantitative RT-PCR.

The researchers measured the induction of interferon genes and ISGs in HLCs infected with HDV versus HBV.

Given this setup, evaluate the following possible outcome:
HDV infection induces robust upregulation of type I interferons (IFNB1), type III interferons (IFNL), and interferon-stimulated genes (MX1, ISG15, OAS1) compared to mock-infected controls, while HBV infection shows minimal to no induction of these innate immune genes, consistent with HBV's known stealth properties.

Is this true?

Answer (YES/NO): YES